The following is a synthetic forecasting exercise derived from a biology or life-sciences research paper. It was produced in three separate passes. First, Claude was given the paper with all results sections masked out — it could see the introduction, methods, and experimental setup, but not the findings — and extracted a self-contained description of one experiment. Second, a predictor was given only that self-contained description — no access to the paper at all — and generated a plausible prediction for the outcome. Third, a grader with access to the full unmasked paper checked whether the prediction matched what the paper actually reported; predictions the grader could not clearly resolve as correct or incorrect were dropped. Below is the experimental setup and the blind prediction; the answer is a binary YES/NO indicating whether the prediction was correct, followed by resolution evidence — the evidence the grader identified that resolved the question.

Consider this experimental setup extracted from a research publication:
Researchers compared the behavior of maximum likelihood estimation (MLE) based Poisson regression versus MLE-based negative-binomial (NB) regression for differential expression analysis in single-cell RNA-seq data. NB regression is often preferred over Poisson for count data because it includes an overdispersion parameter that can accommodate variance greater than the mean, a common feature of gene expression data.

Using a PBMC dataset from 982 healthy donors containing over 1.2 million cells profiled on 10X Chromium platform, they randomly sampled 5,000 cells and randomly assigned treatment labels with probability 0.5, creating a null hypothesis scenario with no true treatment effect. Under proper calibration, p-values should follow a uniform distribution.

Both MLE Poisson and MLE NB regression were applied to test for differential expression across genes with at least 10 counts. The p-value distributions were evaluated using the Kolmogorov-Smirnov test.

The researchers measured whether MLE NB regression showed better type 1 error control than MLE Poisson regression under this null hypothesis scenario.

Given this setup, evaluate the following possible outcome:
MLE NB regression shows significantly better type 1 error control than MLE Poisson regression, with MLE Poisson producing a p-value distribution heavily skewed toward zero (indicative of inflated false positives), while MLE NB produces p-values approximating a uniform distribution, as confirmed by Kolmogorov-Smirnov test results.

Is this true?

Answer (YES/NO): NO